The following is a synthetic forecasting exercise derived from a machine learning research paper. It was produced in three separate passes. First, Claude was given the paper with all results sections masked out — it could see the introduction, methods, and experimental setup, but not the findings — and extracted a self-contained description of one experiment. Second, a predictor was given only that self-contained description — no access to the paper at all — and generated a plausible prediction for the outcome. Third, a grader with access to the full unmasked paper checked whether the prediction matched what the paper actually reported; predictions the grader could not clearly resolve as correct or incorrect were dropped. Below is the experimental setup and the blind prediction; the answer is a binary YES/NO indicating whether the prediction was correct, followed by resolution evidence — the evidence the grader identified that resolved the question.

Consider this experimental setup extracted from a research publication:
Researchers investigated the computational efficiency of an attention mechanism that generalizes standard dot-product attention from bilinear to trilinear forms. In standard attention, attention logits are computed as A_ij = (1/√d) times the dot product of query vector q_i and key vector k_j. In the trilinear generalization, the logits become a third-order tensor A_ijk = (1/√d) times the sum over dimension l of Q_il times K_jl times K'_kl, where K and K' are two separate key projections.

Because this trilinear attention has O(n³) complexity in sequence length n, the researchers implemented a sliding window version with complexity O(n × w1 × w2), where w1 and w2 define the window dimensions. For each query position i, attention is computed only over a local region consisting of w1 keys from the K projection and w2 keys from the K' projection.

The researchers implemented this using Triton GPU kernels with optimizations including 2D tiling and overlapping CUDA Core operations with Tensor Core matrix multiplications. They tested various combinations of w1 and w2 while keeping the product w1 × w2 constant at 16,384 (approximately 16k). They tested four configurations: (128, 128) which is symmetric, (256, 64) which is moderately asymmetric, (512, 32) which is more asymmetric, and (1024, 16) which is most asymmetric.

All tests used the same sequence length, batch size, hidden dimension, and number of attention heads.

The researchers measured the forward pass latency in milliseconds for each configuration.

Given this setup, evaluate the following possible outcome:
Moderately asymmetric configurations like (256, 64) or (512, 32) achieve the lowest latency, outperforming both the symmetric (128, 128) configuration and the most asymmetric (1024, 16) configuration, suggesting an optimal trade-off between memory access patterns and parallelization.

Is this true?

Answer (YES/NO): NO